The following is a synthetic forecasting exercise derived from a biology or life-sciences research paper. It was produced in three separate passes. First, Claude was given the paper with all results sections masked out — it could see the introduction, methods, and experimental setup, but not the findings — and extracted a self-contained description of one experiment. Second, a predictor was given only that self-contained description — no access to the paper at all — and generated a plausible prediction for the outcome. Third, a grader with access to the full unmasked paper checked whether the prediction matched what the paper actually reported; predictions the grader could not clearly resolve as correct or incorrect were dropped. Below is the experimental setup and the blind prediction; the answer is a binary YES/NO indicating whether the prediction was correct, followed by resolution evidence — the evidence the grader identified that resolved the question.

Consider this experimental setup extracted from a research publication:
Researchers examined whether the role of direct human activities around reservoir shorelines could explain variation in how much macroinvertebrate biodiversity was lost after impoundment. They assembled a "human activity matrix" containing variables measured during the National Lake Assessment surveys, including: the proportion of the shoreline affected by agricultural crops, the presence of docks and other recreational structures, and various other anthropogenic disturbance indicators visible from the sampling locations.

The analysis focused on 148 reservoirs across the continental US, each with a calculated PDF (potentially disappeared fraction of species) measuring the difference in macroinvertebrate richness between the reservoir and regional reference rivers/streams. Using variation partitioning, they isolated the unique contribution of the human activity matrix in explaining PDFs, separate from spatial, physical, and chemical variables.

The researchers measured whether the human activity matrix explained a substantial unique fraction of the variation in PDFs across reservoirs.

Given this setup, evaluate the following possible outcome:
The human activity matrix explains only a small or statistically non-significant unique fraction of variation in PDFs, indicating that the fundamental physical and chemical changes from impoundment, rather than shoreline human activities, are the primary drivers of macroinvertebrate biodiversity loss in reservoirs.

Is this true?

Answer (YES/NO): YES